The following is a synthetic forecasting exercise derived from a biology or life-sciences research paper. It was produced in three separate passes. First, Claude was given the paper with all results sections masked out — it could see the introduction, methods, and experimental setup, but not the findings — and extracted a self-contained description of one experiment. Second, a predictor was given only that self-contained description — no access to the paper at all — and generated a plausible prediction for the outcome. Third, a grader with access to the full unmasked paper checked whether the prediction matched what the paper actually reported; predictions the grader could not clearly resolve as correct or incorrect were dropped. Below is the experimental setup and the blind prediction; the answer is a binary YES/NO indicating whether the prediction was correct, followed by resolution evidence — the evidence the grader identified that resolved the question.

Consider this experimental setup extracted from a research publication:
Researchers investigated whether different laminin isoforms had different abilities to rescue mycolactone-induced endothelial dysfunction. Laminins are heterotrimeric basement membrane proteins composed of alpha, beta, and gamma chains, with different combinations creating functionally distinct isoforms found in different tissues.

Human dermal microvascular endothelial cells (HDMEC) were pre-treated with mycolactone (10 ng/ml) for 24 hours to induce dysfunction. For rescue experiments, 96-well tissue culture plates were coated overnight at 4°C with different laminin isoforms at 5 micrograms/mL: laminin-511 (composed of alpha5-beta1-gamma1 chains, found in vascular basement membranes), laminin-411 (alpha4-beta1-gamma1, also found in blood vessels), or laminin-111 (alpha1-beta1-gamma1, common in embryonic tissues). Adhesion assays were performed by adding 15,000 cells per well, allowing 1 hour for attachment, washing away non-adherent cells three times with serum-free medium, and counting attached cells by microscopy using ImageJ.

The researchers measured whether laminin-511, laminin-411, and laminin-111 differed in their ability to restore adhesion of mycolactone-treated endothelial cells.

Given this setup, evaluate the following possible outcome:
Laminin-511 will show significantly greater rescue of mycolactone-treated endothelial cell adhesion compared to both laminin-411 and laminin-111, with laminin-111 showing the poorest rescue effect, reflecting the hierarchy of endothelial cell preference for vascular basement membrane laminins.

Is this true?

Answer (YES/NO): NO